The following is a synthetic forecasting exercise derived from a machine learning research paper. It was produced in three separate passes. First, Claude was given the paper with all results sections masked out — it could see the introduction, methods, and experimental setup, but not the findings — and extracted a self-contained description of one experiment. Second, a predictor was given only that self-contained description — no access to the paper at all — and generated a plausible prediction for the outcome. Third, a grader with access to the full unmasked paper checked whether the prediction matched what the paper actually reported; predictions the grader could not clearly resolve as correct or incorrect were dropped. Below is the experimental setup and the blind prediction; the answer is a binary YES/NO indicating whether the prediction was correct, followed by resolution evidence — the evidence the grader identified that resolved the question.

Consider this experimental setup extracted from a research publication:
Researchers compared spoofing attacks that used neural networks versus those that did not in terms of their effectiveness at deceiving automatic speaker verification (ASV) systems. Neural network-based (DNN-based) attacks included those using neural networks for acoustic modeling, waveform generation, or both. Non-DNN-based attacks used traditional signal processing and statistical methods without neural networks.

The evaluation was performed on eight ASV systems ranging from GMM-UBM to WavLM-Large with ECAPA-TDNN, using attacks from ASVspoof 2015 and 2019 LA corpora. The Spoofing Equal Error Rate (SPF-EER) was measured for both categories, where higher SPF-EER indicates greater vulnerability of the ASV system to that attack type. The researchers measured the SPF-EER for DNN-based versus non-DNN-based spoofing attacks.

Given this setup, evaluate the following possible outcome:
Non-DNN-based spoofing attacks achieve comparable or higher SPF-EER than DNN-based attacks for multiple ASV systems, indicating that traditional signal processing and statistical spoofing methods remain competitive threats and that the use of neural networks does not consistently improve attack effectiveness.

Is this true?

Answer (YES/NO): NO